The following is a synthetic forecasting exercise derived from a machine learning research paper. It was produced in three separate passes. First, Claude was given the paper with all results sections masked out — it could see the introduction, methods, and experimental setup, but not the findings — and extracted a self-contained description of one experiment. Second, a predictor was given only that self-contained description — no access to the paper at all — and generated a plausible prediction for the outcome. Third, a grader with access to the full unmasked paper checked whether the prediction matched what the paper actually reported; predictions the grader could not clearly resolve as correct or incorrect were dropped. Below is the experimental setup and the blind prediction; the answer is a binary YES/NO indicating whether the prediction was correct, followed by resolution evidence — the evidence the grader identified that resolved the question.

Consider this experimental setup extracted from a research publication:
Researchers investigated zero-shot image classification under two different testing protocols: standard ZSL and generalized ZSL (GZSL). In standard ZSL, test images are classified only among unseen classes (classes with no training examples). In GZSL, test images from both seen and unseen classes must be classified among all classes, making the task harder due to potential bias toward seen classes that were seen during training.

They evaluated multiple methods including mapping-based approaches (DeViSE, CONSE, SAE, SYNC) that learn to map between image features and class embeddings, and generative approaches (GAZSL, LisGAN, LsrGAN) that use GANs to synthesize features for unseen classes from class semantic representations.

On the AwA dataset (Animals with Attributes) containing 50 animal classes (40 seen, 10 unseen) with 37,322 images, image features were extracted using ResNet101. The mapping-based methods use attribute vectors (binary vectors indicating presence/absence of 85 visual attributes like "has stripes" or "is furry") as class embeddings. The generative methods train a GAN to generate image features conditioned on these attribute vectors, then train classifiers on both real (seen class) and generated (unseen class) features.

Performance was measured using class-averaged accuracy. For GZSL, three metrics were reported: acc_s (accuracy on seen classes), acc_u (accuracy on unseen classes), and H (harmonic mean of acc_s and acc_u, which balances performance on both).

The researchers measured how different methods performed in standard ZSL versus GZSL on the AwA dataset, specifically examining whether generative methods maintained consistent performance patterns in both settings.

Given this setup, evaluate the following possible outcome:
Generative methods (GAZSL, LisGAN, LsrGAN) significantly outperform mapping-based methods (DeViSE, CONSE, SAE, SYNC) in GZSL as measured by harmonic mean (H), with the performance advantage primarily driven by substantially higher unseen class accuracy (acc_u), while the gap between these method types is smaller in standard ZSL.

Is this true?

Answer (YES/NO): YES